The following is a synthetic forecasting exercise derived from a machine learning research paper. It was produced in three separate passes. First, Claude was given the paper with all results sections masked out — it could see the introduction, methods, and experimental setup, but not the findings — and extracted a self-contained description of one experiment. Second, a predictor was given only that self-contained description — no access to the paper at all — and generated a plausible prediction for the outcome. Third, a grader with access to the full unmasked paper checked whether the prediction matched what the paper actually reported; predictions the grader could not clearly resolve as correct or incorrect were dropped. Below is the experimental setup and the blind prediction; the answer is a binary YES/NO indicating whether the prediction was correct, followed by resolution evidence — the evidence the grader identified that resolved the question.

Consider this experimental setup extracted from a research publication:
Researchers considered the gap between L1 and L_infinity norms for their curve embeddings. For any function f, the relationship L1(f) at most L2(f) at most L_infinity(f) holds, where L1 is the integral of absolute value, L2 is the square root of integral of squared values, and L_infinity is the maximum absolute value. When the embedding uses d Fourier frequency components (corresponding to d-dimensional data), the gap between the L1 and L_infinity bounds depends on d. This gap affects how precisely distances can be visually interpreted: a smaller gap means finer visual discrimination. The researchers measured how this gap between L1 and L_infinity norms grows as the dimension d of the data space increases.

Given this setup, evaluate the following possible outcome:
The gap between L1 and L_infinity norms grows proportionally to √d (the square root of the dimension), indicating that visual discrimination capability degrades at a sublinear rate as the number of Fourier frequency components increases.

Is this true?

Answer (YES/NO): YES